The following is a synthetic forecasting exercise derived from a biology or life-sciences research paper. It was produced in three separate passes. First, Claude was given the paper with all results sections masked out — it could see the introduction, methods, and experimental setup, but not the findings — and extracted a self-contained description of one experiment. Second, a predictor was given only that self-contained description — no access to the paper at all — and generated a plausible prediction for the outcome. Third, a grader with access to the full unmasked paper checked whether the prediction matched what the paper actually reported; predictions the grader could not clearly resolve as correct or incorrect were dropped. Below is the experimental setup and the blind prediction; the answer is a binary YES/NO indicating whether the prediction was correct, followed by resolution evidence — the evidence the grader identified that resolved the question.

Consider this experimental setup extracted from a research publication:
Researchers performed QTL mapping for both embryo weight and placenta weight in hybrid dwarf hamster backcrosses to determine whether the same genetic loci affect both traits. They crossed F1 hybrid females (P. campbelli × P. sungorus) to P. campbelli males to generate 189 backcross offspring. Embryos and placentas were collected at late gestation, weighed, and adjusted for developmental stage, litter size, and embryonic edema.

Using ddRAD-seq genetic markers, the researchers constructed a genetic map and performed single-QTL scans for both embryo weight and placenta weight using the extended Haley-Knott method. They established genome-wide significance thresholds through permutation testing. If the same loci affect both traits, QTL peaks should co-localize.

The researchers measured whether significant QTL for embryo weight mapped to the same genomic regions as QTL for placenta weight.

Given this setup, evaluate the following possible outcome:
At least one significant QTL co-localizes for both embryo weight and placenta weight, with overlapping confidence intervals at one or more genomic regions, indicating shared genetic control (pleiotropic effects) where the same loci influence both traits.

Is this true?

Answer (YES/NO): NO